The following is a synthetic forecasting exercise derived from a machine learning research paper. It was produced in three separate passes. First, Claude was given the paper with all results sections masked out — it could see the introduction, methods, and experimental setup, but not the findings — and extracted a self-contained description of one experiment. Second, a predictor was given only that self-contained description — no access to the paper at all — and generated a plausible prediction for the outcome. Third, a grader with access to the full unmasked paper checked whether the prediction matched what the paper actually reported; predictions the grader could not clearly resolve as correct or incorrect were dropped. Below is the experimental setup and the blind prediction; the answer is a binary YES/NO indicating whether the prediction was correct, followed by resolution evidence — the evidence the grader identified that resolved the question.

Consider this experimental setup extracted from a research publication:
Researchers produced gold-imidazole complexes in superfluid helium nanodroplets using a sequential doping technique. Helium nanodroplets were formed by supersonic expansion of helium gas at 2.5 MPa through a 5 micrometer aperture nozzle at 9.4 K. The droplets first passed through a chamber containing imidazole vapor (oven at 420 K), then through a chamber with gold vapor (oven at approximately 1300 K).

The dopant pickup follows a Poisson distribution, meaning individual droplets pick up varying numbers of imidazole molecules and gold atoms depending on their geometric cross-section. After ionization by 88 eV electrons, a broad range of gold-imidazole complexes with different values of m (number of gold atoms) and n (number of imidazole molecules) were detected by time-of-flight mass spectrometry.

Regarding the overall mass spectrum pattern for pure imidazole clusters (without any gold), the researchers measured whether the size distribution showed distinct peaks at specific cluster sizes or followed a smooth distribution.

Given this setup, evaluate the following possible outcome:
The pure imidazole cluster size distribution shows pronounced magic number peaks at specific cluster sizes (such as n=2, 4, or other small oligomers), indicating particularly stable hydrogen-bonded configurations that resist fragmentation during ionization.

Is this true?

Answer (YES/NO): NO